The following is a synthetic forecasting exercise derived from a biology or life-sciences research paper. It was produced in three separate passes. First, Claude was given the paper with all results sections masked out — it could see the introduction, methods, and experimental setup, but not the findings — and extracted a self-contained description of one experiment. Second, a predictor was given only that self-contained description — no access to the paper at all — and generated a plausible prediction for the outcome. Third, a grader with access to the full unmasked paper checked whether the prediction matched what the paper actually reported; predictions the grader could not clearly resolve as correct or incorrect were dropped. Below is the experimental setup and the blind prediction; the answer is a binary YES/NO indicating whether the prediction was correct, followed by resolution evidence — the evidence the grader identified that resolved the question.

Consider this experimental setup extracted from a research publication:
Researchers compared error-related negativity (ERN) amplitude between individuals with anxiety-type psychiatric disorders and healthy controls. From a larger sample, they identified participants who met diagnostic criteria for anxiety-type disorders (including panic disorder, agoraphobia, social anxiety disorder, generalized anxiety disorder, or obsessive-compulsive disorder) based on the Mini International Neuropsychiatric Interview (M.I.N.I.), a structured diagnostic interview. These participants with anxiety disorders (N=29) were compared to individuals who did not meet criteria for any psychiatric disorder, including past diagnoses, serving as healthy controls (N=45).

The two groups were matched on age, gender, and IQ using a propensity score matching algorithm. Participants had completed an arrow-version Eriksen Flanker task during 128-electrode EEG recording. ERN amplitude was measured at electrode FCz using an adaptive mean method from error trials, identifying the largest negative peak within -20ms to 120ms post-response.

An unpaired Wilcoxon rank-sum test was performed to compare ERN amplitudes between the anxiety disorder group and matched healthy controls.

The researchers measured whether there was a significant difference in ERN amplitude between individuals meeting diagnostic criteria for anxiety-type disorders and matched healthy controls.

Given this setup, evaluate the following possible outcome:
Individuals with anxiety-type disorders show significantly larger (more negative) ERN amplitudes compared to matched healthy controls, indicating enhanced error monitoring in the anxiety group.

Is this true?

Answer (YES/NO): NO